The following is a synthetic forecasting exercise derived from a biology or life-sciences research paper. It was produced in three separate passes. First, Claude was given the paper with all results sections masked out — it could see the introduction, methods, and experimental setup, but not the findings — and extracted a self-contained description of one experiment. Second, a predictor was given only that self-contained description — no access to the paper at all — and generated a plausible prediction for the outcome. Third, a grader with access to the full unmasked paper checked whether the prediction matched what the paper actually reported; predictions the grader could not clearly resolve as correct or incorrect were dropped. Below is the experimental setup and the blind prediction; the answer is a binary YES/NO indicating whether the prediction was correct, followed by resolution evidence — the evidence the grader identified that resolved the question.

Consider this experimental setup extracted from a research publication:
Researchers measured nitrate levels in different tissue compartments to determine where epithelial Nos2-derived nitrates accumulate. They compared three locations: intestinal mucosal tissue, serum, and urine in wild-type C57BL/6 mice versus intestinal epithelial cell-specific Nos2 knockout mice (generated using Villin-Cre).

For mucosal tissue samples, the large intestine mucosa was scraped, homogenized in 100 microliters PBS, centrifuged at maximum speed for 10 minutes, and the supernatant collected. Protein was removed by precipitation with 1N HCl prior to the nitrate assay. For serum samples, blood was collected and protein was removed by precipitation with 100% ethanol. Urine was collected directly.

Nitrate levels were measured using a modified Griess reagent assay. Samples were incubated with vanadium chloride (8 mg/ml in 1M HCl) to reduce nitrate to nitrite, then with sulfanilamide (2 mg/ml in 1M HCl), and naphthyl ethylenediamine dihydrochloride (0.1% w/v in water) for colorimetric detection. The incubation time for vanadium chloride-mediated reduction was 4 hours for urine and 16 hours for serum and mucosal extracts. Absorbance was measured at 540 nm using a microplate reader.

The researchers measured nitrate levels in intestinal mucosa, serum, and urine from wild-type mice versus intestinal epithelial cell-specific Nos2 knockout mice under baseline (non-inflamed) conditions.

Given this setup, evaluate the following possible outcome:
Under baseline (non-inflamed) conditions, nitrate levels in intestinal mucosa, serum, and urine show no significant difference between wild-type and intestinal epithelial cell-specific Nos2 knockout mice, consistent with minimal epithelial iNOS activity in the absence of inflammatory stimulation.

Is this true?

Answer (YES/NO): NO